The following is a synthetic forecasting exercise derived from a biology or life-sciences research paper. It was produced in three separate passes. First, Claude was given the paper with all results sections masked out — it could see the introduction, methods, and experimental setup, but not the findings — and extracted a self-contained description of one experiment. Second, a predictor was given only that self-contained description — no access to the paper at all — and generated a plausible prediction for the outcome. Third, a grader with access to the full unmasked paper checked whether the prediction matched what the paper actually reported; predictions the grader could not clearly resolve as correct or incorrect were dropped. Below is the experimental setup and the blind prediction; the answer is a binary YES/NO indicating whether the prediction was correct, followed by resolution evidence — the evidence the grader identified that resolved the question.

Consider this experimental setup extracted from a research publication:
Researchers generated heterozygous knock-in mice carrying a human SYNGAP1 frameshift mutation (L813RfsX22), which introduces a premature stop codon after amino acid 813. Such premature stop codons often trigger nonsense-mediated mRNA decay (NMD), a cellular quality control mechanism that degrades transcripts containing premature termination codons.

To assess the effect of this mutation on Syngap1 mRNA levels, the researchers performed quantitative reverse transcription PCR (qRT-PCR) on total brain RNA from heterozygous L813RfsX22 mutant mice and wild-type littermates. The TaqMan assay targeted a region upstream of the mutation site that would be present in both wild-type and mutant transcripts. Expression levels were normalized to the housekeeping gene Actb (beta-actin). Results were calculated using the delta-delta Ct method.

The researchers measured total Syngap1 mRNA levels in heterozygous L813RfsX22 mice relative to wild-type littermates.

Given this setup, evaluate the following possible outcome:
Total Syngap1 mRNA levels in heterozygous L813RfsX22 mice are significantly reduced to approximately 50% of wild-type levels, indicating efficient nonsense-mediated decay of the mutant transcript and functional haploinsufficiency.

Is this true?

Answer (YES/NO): NO